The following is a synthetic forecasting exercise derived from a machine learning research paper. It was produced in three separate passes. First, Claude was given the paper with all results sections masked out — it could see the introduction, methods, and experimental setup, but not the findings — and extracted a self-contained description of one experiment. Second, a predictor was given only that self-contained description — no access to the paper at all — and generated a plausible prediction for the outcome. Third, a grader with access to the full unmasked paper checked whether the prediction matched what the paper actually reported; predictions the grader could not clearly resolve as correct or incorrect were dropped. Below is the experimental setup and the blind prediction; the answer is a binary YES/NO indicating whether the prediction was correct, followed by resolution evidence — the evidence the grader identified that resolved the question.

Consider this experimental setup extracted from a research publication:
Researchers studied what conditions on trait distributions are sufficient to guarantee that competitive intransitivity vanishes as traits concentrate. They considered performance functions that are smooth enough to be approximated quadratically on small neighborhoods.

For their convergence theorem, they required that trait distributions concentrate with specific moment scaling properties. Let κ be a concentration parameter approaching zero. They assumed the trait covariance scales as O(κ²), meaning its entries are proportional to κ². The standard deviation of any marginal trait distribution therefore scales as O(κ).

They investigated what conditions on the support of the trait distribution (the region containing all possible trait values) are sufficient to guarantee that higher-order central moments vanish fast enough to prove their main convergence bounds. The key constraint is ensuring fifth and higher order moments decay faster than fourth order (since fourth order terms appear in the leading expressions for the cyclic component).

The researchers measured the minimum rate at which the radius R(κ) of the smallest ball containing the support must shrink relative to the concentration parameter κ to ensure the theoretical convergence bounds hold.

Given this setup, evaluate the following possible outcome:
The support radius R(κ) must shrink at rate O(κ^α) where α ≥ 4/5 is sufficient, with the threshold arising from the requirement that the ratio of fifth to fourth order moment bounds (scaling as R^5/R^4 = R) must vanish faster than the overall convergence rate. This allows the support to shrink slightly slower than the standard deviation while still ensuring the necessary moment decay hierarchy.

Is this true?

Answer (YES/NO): NO